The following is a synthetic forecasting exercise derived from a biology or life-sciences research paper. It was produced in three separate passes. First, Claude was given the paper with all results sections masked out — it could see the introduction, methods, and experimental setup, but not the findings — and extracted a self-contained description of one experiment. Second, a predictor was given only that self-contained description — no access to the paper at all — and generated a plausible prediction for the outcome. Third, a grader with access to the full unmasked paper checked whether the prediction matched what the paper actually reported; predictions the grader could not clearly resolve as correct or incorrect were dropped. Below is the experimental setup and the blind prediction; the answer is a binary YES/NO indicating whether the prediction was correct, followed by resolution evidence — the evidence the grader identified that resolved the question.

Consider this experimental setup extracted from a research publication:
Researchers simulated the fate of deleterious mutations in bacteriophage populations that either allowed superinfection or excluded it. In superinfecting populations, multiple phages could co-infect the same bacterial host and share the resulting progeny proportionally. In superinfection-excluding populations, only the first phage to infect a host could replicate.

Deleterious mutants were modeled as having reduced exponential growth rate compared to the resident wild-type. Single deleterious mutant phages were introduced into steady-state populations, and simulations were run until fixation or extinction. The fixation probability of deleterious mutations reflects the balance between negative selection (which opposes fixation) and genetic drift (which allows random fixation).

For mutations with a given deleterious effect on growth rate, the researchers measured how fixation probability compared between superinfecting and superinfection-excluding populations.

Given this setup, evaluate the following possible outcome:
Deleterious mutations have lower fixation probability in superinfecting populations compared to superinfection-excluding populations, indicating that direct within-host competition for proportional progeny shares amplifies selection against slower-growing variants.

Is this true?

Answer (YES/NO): NO